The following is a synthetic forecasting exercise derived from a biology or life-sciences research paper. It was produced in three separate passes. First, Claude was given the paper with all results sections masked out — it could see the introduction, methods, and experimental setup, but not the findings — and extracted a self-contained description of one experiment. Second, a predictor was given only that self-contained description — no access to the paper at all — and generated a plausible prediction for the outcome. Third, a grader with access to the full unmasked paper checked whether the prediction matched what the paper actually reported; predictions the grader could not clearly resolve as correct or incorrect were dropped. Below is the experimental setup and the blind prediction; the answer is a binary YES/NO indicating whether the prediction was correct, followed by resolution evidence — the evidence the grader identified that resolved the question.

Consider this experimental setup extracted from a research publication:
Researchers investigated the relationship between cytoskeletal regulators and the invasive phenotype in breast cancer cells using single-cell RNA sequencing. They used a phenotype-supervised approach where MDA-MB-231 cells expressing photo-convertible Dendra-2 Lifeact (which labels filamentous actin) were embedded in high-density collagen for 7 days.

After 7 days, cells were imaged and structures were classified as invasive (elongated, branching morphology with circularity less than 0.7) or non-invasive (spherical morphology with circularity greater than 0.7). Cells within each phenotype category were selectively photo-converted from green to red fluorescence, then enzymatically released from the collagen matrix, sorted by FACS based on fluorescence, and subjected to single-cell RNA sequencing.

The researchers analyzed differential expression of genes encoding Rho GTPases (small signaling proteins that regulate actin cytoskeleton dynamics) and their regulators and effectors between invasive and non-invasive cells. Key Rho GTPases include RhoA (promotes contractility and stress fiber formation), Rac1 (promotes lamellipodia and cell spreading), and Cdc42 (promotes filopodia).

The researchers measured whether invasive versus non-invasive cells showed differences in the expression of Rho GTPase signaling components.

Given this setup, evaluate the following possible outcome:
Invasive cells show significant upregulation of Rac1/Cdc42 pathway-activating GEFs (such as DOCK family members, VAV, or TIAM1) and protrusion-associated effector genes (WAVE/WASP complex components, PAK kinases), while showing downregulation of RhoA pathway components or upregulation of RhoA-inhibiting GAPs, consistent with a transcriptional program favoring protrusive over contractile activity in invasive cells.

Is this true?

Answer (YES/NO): NO